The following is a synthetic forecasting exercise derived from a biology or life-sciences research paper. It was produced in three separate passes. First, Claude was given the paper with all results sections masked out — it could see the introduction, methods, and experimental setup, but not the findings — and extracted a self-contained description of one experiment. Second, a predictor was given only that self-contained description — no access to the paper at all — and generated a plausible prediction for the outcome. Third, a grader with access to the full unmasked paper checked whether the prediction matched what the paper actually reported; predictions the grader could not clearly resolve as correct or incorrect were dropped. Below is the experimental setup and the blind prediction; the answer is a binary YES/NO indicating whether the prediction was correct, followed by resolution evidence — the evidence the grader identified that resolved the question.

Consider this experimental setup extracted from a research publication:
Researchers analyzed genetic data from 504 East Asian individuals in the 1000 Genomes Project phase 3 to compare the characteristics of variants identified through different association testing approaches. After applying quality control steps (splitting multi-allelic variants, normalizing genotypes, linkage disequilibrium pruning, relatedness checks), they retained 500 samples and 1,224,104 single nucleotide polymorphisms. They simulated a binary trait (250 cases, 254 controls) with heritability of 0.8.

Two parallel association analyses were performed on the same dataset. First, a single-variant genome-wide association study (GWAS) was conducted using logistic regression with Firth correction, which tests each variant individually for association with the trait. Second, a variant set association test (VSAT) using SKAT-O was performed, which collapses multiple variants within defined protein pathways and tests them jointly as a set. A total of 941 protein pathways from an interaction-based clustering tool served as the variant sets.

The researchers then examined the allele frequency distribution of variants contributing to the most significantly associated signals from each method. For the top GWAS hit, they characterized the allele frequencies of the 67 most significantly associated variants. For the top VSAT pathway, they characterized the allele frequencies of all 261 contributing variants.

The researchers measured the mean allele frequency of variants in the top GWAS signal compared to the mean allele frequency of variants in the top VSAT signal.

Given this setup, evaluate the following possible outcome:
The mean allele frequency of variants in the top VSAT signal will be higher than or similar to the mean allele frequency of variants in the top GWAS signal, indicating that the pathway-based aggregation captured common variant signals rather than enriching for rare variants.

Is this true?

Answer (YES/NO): NO